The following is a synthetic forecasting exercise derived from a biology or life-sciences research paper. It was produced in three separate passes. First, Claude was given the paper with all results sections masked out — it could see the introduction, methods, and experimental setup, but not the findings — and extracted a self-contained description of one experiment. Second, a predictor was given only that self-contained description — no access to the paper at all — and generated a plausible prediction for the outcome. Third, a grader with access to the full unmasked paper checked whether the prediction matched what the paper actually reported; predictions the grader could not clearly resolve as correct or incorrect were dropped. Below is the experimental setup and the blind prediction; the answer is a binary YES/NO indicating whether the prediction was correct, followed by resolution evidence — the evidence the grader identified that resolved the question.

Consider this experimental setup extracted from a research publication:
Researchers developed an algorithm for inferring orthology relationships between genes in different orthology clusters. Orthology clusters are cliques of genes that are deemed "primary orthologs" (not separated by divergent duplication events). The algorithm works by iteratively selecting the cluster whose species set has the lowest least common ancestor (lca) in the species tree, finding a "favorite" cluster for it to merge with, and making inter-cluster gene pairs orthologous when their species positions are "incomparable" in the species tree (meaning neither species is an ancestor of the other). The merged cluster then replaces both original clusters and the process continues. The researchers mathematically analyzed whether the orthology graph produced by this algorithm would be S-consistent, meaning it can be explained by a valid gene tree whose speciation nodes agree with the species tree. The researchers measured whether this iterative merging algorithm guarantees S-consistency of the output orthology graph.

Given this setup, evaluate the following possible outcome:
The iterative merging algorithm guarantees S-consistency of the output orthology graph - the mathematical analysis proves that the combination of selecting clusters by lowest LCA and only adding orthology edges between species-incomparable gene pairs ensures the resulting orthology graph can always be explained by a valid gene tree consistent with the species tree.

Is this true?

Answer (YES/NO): YES